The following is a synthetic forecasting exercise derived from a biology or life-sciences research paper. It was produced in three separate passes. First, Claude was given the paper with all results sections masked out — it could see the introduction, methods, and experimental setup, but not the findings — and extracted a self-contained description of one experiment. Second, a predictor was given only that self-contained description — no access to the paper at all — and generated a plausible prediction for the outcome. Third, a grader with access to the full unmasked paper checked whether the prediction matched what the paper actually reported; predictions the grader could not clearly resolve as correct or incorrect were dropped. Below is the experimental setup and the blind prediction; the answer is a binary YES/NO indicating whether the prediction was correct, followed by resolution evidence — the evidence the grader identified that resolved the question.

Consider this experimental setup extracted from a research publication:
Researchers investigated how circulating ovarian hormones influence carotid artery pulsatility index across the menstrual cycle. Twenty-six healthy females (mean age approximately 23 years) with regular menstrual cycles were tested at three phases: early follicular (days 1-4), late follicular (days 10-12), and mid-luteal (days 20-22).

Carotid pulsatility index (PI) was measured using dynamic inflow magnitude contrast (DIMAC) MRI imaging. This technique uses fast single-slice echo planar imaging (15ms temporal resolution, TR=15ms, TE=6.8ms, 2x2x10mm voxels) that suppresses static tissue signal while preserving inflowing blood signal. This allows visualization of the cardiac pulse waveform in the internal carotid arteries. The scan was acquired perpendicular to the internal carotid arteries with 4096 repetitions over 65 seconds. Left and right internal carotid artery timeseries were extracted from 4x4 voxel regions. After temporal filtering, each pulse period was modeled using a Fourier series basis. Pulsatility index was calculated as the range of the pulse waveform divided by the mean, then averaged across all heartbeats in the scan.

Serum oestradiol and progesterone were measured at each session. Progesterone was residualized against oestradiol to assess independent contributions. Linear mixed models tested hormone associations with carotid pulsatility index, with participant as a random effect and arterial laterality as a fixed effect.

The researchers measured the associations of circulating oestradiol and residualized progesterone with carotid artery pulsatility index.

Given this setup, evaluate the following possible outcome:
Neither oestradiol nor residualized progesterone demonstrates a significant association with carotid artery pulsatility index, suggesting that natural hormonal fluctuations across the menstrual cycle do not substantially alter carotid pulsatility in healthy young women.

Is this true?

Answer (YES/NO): YES